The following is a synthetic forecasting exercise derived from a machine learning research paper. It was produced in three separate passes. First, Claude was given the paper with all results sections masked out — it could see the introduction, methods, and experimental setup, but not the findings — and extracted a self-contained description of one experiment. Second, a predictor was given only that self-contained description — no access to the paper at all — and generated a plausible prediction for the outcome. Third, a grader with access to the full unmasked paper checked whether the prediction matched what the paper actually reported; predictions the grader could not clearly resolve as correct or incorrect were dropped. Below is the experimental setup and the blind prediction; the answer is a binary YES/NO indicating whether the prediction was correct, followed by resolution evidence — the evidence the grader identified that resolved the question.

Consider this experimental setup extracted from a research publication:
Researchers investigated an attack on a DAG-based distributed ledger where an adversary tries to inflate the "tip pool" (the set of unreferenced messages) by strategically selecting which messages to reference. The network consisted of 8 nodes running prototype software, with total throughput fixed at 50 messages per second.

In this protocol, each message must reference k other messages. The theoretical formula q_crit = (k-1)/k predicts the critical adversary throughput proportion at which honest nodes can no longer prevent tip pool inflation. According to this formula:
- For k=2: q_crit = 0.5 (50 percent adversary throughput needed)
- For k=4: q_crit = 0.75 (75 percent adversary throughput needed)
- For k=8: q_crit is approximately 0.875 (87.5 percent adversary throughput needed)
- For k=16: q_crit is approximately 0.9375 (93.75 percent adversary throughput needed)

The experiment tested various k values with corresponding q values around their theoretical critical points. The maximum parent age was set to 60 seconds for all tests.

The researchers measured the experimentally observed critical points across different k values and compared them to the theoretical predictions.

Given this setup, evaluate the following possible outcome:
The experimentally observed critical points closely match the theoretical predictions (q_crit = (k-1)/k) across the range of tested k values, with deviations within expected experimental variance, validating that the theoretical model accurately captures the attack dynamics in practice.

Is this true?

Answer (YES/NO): YES